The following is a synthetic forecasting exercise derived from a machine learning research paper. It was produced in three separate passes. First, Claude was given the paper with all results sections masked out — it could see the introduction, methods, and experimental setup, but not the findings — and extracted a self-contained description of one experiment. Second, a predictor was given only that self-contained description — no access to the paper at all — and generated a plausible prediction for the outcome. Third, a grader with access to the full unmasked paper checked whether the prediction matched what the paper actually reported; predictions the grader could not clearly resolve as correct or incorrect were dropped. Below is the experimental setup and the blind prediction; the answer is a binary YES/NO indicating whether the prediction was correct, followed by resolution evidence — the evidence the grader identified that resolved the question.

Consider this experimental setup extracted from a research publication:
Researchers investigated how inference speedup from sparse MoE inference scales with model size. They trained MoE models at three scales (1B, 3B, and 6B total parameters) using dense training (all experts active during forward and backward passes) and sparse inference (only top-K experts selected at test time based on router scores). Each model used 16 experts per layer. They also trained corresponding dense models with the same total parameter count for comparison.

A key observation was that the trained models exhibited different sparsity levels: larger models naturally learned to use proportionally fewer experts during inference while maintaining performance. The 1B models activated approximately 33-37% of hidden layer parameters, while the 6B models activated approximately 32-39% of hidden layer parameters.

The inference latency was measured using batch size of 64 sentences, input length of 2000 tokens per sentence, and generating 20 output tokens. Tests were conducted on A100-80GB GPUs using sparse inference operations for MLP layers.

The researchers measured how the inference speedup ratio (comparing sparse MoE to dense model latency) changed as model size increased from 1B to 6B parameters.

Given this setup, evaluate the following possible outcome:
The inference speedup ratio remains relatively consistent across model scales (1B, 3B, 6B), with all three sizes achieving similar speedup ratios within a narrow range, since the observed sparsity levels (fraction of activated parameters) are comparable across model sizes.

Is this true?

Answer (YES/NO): NO